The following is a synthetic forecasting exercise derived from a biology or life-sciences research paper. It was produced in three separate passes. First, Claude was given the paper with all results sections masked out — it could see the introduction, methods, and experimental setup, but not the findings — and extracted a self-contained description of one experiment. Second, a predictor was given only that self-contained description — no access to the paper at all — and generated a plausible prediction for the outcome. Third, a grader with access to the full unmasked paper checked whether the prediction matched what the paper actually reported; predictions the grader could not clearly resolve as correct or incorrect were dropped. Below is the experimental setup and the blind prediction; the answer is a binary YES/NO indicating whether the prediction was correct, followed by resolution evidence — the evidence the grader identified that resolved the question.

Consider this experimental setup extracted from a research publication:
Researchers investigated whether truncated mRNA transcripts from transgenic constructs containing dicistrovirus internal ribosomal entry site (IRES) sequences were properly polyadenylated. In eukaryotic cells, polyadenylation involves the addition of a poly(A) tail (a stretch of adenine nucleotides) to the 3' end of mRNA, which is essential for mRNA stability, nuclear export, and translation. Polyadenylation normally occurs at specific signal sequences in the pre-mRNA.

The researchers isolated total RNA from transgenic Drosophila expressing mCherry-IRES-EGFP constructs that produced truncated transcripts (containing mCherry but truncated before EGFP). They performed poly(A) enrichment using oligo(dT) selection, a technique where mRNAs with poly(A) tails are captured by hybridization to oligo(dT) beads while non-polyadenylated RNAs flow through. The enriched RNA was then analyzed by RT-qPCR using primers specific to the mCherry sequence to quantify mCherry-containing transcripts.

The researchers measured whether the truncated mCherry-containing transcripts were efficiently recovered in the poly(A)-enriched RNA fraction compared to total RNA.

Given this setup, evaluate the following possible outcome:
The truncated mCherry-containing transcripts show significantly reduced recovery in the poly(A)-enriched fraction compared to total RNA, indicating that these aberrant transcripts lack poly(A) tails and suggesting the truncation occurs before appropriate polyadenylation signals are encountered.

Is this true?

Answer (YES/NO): NO